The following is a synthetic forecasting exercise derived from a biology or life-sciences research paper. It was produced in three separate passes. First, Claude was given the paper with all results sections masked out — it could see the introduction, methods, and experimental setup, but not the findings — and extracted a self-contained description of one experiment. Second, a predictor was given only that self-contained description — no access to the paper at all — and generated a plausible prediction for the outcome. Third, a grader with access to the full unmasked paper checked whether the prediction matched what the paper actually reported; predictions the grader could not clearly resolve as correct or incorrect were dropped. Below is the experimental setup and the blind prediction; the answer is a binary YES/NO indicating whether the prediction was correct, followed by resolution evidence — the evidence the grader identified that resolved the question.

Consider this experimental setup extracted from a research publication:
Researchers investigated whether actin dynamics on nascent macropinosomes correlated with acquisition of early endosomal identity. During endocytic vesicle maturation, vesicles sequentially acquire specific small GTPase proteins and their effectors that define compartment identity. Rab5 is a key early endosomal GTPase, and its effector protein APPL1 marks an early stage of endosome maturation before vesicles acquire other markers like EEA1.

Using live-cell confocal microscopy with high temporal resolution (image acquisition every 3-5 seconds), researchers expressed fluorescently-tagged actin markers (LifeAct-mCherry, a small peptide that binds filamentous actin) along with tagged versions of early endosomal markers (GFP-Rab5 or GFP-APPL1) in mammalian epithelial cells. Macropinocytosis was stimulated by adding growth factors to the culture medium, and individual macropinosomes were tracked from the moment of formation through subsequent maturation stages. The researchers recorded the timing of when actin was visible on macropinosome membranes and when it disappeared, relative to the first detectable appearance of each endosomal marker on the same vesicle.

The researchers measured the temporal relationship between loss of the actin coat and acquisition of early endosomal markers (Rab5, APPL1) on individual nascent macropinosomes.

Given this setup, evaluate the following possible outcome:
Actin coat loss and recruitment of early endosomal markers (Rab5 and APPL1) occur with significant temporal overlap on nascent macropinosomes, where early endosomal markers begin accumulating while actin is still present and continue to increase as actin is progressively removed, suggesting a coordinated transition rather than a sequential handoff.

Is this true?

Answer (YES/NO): NO